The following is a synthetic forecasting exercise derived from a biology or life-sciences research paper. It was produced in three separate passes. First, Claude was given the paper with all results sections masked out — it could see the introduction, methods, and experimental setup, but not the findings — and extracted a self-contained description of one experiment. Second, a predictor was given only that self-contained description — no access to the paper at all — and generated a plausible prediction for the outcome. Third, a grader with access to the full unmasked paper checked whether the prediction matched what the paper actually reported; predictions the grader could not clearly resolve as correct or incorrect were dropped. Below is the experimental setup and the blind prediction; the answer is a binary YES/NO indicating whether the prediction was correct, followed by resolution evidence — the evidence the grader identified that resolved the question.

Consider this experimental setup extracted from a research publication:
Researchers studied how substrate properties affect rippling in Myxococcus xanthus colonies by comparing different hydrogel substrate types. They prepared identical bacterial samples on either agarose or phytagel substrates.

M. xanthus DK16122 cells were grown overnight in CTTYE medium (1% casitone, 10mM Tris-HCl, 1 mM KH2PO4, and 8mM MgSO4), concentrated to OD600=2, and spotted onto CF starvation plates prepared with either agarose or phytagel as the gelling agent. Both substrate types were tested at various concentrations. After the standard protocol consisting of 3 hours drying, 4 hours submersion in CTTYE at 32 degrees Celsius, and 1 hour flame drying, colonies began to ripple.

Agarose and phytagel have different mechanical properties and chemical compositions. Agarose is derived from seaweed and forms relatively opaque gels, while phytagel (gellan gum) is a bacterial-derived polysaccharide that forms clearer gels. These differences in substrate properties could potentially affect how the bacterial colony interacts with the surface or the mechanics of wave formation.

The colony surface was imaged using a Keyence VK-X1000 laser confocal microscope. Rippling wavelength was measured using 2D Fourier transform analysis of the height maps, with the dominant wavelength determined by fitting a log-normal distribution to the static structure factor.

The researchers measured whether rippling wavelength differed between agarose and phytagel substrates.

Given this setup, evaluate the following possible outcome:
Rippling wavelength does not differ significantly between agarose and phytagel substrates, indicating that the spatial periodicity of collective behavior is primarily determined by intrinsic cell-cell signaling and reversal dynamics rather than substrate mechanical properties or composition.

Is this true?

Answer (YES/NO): NO